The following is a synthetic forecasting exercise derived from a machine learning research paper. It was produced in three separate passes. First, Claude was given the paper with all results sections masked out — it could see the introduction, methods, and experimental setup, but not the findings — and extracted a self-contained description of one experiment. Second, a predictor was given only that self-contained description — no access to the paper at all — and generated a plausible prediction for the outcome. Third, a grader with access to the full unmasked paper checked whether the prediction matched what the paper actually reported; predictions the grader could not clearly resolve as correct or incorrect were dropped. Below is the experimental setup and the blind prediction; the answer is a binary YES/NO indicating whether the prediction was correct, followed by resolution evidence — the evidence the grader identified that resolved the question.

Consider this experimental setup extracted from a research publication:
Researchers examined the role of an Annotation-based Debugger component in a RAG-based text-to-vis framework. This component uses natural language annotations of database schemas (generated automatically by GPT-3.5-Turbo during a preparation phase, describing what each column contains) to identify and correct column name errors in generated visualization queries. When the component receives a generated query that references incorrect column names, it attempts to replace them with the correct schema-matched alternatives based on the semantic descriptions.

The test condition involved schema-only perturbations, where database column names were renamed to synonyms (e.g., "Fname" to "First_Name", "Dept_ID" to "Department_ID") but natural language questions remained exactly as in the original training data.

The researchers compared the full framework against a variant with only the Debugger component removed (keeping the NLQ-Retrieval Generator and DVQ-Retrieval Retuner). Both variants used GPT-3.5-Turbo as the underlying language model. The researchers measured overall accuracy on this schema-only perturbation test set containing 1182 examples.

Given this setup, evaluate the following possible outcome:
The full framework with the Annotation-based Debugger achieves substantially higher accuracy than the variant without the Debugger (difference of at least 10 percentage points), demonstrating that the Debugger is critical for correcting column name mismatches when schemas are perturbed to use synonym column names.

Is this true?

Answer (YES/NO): YES